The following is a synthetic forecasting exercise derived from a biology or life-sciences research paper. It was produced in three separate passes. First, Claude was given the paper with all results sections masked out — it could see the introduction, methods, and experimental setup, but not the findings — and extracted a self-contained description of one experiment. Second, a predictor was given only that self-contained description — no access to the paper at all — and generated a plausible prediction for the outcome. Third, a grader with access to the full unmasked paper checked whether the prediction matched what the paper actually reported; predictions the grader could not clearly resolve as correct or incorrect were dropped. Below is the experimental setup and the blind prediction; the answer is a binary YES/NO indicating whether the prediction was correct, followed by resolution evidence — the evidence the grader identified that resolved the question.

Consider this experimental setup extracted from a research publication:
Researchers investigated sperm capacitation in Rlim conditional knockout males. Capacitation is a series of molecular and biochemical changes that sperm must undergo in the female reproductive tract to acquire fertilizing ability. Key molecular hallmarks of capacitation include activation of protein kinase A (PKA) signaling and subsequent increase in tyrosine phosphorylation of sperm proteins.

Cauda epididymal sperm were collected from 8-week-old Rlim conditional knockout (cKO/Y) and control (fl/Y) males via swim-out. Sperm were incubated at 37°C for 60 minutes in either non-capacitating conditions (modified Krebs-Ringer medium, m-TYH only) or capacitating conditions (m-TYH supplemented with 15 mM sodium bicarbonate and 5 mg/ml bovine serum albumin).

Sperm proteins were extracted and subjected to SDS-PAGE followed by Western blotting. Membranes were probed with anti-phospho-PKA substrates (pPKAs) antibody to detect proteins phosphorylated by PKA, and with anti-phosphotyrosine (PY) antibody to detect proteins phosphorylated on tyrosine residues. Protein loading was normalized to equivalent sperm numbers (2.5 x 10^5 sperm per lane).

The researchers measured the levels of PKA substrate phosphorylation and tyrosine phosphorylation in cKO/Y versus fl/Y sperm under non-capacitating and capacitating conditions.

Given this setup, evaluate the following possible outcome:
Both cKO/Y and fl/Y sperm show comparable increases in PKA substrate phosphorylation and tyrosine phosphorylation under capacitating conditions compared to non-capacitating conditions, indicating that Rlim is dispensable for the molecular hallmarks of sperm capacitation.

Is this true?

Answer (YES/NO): YES